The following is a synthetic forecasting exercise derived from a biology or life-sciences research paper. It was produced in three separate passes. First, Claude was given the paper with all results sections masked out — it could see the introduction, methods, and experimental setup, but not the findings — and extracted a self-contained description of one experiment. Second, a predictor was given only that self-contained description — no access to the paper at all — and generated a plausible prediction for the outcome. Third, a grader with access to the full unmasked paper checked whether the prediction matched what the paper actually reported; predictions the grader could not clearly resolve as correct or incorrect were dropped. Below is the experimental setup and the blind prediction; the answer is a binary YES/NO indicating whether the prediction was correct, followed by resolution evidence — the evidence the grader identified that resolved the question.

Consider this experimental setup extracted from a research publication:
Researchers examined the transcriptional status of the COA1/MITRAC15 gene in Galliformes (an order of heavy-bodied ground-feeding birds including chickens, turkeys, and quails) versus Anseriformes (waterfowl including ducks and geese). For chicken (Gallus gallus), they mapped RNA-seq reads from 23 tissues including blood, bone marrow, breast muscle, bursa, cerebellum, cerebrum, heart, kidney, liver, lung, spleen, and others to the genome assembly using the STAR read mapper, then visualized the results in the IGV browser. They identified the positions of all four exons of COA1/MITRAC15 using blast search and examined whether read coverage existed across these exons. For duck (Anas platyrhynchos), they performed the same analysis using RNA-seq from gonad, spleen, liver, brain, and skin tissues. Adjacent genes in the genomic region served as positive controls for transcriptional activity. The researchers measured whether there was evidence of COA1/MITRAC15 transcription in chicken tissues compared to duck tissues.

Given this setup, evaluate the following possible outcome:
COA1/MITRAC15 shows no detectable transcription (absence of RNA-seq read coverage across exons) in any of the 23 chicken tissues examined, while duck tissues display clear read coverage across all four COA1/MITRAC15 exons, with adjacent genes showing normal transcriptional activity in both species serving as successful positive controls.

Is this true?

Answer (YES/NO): YES